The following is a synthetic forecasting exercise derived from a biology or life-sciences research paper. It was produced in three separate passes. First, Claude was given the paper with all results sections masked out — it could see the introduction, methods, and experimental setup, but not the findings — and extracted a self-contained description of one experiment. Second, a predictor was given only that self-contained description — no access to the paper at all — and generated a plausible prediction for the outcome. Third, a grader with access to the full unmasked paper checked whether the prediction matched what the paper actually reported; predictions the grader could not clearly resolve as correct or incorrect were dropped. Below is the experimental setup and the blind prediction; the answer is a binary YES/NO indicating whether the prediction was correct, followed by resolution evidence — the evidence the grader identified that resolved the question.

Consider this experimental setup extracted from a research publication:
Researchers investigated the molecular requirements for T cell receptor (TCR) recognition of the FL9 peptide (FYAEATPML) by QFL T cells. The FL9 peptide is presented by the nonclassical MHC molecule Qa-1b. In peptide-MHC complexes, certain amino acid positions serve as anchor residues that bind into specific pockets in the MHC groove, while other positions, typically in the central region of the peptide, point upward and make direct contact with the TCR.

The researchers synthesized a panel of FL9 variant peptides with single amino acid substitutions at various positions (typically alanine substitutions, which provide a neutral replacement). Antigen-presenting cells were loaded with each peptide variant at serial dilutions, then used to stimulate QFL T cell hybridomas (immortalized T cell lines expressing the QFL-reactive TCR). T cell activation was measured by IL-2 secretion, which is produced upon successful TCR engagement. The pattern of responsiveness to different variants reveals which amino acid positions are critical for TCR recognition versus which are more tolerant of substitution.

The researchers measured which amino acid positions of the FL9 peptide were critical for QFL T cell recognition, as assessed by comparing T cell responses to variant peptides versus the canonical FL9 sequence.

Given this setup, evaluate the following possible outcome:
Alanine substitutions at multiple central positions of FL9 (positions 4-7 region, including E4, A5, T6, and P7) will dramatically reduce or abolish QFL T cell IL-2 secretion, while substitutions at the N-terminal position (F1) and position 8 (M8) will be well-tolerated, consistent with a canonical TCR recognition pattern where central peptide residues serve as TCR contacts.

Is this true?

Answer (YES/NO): NO